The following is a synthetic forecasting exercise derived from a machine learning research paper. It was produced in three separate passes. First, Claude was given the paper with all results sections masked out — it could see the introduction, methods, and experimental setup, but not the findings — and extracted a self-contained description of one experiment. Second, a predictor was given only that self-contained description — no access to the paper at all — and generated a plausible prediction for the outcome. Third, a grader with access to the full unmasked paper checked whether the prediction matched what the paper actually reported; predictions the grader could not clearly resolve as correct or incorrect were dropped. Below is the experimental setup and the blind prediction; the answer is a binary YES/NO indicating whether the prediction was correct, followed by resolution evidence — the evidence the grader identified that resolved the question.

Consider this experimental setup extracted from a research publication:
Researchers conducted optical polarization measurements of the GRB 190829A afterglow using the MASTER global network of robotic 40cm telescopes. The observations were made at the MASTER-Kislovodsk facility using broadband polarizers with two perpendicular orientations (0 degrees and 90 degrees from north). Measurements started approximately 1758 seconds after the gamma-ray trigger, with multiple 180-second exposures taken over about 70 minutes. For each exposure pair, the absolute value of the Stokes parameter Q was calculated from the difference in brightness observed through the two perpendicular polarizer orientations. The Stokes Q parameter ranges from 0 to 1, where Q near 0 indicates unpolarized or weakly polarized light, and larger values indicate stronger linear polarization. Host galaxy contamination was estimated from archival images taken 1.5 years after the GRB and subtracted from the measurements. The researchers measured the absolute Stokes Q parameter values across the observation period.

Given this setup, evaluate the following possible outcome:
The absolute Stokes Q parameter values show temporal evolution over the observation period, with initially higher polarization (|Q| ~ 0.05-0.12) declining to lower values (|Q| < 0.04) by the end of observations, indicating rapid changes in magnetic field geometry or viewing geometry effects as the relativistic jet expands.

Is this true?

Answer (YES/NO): NO